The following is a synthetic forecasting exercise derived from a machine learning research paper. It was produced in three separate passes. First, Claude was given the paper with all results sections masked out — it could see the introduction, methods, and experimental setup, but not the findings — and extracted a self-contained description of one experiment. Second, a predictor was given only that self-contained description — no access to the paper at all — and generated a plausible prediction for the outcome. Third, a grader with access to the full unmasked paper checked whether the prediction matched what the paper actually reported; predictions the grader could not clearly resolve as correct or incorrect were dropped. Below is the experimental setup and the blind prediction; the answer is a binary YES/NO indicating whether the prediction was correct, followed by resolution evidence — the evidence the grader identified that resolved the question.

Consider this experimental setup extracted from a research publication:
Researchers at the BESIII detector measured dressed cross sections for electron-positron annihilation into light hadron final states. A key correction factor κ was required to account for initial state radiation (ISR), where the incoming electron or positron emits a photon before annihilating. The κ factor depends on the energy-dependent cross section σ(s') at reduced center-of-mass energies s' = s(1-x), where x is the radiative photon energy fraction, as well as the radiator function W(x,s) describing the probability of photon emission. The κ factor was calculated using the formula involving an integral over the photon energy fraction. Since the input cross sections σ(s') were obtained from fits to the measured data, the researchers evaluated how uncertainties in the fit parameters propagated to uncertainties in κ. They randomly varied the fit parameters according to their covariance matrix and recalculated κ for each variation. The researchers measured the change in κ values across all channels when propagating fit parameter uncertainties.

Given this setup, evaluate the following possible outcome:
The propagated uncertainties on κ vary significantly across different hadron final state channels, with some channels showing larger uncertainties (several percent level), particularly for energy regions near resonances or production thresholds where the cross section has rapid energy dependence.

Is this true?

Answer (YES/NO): NO